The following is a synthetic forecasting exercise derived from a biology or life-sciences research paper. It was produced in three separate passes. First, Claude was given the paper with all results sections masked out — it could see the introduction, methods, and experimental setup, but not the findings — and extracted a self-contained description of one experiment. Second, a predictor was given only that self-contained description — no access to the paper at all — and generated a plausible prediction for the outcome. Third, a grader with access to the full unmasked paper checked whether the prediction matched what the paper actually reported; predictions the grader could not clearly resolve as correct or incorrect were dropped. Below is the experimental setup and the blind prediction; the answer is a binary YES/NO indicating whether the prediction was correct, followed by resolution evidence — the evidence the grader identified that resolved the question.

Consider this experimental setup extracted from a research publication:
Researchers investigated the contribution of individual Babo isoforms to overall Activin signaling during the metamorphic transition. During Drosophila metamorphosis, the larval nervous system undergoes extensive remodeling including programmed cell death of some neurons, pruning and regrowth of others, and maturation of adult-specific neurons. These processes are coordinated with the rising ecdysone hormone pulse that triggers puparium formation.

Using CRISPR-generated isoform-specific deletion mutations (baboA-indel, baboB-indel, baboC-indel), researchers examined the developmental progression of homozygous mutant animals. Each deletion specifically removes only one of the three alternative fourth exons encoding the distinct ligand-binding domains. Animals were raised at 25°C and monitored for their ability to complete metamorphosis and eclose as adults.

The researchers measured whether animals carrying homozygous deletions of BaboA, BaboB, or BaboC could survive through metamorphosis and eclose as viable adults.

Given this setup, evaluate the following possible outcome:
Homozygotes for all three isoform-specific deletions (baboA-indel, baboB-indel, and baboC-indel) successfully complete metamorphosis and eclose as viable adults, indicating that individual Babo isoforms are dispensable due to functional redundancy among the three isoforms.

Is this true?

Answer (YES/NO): NO